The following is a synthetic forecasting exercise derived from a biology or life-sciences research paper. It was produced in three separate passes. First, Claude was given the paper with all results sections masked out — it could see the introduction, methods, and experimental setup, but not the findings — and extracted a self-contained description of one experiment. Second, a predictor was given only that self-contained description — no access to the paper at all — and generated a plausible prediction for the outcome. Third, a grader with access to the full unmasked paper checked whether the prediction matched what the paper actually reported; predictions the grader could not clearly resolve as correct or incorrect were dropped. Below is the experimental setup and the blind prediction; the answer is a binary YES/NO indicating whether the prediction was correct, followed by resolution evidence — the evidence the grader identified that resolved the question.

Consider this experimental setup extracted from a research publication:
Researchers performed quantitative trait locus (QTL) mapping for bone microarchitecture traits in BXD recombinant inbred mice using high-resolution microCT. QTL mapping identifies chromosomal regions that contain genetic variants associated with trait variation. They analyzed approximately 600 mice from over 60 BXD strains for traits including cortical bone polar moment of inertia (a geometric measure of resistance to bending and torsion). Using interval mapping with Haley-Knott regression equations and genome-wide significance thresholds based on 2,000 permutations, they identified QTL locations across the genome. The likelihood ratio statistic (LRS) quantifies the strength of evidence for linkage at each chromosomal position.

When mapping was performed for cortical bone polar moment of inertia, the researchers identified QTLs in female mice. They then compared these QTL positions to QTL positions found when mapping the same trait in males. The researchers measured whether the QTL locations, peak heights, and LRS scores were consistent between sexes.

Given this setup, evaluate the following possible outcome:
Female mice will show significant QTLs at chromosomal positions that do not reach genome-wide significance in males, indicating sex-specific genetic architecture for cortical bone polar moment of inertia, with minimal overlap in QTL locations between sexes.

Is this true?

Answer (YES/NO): YES